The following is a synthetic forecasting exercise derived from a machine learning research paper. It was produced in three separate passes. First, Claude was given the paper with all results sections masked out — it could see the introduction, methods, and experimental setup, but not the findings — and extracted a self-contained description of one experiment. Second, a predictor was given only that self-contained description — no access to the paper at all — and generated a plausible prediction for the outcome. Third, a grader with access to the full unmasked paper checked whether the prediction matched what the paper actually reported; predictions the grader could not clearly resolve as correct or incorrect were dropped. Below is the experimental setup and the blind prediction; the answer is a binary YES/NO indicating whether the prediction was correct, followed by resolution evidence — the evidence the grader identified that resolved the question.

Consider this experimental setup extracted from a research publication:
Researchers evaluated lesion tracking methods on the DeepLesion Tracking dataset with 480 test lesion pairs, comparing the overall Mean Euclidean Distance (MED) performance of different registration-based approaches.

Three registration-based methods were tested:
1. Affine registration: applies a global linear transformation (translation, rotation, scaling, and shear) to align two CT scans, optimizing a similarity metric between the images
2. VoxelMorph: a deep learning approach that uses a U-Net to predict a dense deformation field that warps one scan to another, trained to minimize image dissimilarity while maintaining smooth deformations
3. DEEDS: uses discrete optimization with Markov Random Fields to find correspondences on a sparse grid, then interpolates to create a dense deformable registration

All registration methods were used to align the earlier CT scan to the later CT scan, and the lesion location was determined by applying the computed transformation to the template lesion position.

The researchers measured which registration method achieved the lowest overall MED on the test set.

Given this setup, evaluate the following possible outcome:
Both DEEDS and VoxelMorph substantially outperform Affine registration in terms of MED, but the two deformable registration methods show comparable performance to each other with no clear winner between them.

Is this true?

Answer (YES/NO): NO